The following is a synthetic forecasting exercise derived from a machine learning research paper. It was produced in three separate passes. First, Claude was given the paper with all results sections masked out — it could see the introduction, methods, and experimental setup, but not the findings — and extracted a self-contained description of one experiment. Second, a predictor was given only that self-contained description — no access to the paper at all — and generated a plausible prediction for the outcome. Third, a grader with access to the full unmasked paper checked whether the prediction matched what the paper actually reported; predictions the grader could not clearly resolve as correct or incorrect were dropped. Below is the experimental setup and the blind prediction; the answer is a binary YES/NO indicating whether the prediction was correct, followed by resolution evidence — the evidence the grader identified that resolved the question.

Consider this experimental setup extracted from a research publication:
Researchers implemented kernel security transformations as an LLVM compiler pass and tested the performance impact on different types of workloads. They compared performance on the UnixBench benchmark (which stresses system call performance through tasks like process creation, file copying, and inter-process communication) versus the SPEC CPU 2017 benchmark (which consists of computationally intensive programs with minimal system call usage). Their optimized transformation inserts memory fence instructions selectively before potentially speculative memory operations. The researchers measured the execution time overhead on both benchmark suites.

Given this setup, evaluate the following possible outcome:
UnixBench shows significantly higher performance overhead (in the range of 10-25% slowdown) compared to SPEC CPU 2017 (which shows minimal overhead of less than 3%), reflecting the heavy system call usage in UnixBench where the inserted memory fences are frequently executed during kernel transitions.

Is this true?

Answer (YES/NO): NO